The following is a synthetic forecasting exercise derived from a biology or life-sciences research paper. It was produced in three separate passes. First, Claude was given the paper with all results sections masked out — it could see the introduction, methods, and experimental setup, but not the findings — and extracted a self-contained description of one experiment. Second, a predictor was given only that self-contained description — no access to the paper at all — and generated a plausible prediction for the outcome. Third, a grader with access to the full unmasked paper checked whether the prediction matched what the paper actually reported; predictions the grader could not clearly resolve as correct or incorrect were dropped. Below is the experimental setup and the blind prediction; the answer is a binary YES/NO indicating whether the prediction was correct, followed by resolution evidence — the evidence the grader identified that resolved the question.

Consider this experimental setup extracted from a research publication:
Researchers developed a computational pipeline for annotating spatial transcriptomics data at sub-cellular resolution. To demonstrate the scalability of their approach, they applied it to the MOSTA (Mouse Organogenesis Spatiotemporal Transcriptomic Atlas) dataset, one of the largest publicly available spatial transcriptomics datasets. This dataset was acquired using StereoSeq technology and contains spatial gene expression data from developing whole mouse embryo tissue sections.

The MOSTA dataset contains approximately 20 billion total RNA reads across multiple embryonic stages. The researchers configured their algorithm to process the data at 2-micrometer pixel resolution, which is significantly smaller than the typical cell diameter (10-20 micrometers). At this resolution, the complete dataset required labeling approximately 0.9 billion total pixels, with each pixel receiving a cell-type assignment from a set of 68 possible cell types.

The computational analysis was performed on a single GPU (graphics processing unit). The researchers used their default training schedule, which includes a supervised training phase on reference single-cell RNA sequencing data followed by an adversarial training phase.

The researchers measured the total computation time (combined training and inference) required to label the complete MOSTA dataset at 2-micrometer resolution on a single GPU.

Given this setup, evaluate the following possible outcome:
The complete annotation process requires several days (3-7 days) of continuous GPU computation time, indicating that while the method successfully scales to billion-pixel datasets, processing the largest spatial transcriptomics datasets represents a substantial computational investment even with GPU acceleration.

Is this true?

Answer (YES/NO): NO